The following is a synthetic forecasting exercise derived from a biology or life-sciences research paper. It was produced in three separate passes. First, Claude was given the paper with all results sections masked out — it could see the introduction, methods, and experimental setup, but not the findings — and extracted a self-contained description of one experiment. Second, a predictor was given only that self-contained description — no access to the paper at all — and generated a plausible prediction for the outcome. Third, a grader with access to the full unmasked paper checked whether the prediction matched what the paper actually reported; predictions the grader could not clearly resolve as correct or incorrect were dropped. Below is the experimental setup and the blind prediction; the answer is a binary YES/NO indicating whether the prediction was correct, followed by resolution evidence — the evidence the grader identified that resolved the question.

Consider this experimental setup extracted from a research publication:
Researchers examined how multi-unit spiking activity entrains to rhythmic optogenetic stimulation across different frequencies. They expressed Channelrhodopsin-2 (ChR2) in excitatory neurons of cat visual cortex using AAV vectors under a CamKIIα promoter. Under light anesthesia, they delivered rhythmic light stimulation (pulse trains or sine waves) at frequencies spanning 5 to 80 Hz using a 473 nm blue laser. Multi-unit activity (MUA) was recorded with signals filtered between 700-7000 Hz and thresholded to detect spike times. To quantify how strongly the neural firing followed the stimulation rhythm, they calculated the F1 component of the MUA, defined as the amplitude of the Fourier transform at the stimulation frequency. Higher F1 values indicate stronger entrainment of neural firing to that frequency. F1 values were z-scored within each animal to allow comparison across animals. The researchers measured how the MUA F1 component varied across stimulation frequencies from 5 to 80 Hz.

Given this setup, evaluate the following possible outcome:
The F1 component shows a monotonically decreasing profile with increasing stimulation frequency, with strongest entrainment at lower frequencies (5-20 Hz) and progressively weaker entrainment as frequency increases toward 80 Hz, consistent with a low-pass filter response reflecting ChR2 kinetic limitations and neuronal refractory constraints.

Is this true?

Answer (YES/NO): NO